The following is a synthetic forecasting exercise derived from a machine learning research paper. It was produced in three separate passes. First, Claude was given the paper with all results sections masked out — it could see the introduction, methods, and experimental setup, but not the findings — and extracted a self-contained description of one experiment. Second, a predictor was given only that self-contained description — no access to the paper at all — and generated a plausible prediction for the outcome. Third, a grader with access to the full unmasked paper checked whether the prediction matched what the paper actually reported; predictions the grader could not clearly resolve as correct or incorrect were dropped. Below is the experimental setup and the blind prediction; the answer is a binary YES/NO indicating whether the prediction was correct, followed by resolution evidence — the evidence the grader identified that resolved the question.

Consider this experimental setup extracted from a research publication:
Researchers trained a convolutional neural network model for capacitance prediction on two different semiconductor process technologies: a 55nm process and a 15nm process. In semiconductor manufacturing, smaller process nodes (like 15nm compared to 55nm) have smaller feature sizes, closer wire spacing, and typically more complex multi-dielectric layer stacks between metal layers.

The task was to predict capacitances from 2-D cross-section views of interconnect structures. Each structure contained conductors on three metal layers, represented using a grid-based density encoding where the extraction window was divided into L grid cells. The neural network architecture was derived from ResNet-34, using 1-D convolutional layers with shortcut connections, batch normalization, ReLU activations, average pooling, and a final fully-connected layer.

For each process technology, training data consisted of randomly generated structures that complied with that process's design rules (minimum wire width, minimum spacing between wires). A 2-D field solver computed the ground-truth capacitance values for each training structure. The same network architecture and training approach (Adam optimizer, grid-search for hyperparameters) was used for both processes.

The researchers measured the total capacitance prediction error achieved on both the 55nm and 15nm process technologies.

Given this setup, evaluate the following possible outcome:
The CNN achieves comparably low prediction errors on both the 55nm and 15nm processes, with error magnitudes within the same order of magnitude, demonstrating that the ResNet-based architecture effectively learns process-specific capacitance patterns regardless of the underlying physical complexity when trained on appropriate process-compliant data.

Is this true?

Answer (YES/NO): YES